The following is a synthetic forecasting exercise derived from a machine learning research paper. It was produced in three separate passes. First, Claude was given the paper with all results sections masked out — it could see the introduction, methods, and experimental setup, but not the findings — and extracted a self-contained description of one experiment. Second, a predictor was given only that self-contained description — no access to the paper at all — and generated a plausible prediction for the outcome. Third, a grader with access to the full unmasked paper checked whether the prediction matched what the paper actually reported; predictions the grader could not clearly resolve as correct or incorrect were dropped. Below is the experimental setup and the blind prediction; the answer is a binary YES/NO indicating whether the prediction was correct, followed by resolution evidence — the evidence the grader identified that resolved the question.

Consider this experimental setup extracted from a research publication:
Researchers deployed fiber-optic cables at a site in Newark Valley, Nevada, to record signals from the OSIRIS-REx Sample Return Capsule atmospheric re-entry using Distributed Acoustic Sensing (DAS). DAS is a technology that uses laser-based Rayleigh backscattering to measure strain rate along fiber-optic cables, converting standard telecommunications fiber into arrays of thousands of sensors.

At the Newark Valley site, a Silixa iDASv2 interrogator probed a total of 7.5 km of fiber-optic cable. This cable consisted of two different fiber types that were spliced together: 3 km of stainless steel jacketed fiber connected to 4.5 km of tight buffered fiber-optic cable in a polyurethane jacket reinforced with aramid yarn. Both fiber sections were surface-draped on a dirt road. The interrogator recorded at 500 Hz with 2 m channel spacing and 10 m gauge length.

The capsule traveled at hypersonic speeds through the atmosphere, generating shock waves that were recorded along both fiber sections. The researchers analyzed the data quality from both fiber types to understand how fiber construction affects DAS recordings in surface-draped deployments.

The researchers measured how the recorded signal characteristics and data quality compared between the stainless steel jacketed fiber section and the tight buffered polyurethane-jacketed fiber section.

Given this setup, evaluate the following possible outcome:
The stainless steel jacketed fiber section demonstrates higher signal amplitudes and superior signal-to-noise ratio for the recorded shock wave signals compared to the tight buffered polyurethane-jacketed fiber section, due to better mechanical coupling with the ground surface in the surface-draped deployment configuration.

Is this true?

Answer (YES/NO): NO